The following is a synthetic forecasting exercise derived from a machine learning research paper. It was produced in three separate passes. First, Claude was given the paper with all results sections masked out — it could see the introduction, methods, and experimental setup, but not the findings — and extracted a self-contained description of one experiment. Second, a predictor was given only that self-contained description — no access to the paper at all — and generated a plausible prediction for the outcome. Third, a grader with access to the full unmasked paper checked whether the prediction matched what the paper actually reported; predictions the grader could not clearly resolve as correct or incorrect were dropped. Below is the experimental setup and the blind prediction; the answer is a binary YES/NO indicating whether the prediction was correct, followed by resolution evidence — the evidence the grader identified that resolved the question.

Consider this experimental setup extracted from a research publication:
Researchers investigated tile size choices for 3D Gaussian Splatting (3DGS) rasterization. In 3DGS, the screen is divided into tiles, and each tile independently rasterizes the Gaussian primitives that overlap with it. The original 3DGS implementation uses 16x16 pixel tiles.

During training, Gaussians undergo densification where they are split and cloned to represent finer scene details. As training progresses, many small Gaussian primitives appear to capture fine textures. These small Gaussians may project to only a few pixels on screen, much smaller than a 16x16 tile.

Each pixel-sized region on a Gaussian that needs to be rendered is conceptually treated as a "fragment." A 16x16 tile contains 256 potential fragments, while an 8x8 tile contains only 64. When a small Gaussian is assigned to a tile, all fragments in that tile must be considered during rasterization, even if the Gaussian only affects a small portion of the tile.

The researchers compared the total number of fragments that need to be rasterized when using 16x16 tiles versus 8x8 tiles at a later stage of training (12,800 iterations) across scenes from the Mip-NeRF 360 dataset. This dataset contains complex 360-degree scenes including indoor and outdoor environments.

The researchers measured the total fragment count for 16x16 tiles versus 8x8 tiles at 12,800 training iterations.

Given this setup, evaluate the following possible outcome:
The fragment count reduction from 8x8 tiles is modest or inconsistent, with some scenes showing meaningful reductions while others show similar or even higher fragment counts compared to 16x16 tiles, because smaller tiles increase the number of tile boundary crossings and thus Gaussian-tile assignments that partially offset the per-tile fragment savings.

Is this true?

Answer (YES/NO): NO